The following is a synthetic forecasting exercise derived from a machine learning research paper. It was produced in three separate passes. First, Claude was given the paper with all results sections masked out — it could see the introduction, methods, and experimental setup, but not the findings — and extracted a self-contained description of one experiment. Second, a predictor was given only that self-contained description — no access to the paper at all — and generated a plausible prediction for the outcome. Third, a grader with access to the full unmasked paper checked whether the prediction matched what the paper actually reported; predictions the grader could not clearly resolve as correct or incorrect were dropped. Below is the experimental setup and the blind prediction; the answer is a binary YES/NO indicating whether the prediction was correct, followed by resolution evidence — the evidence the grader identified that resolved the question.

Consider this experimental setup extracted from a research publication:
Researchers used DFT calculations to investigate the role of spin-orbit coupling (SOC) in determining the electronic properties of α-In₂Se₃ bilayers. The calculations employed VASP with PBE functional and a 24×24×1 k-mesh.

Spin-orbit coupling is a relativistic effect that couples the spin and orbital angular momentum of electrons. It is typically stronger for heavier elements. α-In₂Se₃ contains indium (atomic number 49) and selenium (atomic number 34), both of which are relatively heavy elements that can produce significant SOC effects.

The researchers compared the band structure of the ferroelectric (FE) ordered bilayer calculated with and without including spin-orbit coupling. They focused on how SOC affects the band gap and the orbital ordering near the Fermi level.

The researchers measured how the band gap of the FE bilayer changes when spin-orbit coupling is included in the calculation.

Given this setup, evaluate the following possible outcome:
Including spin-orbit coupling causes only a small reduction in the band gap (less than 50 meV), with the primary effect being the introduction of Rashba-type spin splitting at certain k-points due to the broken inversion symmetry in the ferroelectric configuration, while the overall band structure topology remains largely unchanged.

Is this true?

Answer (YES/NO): NO